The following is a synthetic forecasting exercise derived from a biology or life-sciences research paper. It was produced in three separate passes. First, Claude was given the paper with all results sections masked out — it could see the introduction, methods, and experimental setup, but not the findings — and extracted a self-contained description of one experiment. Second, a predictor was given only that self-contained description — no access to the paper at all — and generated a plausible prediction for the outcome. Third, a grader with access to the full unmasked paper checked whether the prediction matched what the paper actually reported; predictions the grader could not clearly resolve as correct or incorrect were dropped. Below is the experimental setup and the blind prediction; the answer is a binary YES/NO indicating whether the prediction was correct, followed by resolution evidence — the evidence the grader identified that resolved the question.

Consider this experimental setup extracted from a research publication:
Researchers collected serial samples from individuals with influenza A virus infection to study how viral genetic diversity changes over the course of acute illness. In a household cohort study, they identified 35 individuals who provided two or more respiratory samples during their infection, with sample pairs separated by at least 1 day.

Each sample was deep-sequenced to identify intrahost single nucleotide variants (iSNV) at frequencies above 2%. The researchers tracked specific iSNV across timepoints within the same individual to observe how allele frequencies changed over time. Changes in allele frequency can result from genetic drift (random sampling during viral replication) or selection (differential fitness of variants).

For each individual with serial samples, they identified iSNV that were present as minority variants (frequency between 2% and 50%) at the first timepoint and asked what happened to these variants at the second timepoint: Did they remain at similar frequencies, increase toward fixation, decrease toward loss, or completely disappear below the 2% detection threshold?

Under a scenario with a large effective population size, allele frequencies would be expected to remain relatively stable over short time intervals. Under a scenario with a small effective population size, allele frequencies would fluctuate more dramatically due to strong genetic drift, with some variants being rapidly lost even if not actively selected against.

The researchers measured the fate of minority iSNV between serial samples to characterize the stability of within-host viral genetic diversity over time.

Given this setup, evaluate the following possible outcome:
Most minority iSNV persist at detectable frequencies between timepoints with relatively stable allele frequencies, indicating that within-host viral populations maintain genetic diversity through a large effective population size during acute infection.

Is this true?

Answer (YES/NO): NO